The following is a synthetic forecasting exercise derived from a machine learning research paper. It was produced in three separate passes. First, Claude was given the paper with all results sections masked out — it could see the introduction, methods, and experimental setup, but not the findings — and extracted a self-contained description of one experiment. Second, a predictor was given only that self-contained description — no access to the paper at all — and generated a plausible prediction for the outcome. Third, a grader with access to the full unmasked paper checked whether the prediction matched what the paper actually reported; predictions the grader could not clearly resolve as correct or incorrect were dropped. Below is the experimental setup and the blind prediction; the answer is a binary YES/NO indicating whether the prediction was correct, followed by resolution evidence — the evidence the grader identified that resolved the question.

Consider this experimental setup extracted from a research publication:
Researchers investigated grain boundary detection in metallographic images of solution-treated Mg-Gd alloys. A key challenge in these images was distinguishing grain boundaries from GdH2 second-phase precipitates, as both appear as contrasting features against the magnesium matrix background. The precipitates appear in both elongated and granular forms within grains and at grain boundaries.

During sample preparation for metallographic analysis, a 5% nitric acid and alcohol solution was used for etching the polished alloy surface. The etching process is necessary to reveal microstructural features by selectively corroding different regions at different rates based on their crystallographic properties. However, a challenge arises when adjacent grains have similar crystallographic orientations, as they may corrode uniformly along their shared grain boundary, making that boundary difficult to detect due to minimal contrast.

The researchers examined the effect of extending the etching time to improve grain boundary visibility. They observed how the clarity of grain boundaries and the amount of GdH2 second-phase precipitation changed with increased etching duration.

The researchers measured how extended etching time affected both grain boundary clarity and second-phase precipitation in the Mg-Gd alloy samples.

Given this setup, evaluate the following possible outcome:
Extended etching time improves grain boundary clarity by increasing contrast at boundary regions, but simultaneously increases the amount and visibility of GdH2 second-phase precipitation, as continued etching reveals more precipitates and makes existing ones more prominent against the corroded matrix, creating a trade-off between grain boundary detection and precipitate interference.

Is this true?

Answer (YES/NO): YES